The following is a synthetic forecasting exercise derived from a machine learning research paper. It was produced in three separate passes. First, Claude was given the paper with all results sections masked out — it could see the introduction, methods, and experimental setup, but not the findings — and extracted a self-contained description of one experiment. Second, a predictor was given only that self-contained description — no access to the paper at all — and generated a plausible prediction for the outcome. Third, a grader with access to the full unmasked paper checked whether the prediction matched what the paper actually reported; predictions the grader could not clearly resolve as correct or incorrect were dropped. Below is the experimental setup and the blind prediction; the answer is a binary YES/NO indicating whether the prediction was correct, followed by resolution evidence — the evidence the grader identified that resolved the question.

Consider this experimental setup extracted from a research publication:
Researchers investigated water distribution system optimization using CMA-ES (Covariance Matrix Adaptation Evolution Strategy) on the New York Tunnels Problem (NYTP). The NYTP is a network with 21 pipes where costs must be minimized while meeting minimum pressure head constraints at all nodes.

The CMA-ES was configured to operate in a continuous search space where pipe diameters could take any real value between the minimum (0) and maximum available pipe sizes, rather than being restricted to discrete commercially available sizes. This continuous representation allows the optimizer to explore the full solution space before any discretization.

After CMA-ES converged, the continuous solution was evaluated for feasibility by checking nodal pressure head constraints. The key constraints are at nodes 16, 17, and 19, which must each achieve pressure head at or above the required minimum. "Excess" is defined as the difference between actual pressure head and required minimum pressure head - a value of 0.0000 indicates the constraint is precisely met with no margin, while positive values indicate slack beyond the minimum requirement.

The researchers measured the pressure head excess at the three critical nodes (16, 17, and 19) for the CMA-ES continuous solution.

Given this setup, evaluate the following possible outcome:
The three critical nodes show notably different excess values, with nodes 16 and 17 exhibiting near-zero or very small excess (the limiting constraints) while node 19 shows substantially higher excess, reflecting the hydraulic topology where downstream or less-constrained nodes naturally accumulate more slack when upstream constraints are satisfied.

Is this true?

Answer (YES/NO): NO